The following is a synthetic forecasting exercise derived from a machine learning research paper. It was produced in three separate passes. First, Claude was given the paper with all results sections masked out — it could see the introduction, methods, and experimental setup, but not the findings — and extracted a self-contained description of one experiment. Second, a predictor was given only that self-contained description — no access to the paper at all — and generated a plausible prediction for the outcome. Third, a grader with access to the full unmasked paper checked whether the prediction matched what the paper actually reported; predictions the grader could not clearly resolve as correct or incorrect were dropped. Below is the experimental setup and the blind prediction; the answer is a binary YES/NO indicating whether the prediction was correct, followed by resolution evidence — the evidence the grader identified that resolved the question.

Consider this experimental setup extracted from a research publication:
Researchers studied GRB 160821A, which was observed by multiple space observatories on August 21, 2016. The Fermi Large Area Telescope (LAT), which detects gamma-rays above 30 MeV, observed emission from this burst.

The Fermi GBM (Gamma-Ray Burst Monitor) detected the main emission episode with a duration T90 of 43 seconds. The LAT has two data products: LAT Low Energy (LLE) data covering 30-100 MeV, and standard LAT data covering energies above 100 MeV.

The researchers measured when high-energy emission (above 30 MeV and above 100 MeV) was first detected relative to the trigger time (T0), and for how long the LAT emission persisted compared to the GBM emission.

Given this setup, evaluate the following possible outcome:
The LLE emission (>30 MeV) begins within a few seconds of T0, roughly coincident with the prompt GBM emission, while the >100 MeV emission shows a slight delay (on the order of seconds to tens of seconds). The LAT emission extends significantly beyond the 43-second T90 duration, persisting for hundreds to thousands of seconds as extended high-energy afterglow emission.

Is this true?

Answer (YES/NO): NO